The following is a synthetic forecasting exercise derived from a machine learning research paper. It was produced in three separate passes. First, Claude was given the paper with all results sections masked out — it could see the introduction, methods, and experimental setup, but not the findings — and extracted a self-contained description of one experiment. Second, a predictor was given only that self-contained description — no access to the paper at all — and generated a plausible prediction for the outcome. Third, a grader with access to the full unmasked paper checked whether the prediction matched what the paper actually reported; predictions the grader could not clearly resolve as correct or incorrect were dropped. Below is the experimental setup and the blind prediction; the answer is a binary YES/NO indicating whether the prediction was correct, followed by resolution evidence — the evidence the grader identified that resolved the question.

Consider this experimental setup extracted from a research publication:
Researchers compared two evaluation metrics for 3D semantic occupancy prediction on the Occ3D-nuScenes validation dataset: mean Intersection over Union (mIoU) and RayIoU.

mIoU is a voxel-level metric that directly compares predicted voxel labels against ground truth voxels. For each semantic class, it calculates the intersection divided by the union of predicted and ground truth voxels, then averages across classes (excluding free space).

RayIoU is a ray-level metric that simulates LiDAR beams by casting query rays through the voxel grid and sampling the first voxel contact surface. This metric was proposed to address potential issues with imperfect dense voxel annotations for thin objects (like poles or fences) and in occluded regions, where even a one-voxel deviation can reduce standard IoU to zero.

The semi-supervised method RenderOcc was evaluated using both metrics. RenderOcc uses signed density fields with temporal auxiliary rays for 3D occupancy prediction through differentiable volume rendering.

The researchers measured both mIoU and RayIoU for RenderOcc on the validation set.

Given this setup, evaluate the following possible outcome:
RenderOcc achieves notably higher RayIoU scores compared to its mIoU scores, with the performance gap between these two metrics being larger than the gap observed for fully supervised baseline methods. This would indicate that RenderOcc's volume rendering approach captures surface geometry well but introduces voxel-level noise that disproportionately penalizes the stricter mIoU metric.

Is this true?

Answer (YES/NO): NO